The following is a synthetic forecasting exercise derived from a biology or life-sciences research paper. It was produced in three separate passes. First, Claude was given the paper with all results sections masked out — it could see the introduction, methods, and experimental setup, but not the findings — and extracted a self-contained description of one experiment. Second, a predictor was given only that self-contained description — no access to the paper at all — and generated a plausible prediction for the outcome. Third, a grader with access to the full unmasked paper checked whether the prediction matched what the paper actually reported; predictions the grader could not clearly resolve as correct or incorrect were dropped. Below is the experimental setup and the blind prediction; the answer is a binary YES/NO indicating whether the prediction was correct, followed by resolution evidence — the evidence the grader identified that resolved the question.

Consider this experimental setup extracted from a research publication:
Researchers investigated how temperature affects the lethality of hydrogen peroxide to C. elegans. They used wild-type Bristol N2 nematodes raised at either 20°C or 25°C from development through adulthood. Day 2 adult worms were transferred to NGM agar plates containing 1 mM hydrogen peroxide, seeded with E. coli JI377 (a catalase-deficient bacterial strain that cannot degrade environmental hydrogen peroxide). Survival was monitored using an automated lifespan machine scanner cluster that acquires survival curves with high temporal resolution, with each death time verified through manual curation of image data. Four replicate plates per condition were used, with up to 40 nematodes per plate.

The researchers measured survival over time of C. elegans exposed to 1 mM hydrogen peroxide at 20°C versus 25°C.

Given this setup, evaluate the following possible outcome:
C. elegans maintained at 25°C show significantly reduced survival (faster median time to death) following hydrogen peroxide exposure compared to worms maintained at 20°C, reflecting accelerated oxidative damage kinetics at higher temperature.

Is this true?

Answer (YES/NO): NO